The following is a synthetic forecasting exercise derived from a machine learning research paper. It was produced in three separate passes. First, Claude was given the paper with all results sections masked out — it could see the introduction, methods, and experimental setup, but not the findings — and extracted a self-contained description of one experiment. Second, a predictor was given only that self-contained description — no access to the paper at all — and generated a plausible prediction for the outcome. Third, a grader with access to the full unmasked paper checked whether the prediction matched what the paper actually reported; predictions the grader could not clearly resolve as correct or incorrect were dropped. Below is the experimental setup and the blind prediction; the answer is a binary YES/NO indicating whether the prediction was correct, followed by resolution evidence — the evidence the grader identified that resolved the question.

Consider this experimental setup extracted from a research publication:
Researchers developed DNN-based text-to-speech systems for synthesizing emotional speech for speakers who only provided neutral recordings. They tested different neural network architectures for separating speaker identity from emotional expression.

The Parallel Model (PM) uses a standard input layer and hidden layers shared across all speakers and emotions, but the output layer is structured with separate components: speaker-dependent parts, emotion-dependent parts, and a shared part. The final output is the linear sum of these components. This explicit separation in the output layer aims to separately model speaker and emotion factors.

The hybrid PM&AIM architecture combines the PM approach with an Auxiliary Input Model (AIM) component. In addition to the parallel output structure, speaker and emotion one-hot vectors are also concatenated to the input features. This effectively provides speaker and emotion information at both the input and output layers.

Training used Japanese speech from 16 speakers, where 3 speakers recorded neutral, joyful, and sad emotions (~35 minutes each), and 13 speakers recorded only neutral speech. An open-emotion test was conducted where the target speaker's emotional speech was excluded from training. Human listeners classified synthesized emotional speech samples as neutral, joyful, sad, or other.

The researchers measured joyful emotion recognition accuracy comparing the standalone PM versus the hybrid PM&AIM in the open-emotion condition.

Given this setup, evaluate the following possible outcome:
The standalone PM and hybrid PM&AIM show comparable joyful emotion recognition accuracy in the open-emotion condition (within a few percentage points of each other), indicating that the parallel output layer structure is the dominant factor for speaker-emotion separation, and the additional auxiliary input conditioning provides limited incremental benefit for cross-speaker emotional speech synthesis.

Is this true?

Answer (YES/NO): NO